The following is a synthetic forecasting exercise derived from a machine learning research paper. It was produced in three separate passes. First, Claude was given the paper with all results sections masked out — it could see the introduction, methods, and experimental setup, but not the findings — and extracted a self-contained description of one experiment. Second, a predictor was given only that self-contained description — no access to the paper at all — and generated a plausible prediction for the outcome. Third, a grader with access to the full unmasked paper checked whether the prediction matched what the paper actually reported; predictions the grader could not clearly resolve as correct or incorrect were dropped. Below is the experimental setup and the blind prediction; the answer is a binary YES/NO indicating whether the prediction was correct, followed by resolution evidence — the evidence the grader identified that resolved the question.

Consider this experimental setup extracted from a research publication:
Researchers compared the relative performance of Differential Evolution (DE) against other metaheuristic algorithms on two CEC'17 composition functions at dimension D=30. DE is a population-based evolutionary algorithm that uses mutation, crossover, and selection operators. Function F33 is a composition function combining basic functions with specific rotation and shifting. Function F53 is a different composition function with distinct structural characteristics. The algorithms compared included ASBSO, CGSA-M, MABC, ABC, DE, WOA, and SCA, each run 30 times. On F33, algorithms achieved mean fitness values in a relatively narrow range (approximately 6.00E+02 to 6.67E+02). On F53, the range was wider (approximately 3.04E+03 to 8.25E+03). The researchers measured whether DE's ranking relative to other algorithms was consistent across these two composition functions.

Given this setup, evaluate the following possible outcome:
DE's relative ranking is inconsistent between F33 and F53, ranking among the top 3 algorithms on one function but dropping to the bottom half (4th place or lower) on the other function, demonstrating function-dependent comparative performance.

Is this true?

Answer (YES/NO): NO